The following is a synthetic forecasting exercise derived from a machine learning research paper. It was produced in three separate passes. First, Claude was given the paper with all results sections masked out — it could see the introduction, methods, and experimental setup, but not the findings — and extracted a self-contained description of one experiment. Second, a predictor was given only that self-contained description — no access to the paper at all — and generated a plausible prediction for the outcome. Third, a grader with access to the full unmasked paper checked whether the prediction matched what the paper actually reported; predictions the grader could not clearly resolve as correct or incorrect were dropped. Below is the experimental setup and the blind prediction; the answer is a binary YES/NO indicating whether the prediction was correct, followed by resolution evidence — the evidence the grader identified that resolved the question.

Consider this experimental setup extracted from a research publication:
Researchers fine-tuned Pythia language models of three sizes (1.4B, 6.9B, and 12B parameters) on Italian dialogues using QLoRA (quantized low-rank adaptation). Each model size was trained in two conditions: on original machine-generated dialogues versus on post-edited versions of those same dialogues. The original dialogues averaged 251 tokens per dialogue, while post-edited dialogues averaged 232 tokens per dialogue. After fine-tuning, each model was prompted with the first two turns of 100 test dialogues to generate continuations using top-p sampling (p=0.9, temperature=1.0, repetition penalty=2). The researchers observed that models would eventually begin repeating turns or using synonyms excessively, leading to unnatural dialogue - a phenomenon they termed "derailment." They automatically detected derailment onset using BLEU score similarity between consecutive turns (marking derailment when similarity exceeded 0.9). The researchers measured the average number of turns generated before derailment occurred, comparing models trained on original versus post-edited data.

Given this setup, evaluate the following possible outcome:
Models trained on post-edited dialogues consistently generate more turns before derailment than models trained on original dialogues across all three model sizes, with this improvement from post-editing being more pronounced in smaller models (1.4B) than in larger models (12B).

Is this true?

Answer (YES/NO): NO